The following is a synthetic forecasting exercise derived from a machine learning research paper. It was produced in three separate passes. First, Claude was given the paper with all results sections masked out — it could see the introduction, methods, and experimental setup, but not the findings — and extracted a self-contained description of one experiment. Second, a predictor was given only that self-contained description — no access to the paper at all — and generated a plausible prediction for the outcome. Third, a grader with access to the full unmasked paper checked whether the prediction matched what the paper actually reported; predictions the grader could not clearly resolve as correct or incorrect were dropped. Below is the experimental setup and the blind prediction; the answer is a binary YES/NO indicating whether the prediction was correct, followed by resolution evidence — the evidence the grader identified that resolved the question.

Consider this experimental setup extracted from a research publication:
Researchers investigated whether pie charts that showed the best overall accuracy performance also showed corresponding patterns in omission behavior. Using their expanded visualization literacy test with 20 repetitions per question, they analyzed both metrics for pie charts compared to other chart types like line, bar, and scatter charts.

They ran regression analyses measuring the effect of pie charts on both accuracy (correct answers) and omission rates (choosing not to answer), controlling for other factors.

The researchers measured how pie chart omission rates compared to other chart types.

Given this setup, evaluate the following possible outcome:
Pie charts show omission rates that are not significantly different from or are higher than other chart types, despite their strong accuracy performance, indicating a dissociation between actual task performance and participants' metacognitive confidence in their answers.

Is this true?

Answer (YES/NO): NO